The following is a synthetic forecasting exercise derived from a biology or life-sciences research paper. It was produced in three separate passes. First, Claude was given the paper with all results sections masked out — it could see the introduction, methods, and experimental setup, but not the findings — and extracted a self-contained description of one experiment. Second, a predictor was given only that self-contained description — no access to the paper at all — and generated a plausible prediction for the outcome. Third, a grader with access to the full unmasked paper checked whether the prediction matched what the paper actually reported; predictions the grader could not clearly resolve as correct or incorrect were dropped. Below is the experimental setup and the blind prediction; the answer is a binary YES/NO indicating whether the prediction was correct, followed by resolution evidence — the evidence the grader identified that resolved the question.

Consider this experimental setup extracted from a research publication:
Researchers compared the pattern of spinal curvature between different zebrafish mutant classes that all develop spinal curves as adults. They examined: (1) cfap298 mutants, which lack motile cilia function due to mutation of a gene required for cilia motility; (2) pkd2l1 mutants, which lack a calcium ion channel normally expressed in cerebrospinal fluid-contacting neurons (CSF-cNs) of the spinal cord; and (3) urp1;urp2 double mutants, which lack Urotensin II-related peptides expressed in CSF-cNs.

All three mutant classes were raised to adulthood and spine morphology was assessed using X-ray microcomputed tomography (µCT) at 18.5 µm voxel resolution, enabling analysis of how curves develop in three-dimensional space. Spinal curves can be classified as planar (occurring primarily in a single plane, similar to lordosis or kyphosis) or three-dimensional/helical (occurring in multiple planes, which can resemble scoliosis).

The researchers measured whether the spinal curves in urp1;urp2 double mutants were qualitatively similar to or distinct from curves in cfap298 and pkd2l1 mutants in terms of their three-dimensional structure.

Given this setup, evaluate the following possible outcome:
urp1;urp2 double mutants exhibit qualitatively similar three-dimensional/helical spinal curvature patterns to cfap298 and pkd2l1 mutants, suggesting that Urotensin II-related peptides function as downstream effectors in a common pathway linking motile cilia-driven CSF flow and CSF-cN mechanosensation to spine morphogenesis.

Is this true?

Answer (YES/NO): NO